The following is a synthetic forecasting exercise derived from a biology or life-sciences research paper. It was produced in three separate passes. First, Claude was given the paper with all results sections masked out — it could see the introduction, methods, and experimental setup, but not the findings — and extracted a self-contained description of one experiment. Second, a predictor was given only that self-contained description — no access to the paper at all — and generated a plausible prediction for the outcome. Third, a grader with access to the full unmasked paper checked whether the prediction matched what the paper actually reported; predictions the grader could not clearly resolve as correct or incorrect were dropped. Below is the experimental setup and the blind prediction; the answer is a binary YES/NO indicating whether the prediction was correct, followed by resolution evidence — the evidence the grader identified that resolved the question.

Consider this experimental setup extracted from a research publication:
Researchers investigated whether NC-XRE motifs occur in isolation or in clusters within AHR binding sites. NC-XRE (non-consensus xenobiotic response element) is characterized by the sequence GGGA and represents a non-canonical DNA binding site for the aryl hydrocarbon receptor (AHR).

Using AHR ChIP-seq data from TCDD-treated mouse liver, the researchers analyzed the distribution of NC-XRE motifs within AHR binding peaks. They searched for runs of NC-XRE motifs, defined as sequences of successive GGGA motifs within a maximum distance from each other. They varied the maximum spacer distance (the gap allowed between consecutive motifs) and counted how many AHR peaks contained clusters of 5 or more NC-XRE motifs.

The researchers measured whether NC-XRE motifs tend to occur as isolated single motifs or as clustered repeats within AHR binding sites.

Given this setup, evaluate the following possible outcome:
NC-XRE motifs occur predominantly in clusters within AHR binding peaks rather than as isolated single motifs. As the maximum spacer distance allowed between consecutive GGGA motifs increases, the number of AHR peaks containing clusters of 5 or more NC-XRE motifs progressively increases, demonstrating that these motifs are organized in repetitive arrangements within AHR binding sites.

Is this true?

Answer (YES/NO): NO